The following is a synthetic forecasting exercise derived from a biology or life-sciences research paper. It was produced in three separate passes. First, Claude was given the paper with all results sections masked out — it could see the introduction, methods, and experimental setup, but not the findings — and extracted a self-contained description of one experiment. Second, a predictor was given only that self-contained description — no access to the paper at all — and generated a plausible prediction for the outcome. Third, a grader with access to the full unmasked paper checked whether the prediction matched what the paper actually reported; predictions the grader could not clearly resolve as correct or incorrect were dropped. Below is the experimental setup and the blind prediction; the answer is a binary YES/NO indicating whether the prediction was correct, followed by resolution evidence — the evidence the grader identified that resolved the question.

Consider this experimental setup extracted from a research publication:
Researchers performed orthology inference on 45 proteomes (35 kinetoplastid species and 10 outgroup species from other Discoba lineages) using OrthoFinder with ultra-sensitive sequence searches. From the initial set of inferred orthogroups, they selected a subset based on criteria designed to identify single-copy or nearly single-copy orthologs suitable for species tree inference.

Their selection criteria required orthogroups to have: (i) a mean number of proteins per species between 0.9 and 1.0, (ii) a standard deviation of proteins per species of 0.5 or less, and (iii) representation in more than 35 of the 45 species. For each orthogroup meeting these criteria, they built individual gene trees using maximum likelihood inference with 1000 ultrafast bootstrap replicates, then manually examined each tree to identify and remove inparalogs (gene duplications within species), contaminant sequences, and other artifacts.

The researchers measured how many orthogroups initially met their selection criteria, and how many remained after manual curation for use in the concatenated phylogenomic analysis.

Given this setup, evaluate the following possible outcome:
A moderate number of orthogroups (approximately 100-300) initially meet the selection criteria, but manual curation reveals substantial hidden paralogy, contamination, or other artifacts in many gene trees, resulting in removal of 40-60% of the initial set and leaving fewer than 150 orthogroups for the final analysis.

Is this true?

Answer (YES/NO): NO